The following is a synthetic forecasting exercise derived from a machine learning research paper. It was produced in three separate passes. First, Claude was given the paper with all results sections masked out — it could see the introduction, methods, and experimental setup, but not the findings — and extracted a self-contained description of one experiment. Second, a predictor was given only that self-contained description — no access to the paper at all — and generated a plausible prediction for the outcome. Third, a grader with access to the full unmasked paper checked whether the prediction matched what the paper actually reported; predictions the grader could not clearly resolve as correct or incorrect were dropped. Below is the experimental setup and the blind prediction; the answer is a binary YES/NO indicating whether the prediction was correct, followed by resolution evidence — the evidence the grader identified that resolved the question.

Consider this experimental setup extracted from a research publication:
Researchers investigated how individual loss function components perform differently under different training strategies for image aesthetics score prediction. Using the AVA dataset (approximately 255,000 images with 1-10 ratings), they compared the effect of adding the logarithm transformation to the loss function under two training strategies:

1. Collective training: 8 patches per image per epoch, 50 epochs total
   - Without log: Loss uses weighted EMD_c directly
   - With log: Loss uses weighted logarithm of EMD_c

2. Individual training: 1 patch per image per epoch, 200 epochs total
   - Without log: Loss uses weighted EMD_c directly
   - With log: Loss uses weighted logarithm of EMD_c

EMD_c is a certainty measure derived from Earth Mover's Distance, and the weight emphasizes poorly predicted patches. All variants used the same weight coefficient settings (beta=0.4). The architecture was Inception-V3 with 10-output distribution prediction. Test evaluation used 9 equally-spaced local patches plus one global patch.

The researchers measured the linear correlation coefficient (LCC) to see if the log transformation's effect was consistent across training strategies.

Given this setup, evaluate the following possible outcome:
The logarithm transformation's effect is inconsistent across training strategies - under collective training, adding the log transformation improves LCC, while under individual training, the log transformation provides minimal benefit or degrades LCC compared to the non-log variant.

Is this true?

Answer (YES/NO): NO